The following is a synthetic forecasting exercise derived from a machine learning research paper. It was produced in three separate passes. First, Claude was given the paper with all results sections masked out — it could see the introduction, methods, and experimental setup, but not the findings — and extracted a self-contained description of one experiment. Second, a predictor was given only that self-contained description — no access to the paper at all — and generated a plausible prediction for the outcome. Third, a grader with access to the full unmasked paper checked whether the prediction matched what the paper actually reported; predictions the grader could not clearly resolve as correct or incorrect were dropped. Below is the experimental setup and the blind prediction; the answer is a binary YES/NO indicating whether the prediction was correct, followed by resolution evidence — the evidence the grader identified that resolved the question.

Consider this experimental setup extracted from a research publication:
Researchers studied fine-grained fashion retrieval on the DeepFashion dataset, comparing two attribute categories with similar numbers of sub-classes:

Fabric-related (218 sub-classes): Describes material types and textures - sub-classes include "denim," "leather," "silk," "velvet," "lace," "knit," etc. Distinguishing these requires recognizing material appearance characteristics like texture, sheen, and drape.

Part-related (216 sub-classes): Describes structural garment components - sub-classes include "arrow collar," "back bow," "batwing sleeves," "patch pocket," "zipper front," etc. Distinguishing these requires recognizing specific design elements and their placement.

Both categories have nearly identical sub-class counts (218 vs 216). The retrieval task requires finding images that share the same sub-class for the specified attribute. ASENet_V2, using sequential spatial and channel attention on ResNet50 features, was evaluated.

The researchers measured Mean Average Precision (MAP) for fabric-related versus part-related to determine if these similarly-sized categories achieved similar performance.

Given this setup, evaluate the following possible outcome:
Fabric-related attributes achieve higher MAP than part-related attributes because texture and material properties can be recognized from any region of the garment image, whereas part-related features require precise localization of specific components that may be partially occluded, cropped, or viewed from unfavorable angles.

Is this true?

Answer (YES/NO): YES